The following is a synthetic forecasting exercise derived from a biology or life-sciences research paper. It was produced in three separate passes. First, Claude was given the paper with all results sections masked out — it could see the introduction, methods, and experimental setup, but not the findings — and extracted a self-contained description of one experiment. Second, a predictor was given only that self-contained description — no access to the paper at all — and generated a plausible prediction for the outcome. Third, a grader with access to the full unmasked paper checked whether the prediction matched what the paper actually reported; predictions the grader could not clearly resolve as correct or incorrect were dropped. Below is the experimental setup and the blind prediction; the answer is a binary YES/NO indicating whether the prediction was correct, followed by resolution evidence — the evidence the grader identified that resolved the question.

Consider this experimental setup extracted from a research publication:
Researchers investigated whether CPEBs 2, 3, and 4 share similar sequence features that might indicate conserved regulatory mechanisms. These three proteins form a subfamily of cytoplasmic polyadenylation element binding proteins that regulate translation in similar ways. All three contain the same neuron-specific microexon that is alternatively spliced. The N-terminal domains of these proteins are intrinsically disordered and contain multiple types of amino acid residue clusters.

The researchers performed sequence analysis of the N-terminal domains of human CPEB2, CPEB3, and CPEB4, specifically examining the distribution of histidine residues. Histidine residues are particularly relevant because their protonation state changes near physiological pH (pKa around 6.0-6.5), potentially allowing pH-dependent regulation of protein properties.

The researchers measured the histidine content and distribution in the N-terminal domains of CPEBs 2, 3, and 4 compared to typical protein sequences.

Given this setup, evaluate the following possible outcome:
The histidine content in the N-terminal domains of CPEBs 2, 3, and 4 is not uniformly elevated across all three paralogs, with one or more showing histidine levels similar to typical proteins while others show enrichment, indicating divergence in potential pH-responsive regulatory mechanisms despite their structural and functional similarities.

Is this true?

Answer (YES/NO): NO